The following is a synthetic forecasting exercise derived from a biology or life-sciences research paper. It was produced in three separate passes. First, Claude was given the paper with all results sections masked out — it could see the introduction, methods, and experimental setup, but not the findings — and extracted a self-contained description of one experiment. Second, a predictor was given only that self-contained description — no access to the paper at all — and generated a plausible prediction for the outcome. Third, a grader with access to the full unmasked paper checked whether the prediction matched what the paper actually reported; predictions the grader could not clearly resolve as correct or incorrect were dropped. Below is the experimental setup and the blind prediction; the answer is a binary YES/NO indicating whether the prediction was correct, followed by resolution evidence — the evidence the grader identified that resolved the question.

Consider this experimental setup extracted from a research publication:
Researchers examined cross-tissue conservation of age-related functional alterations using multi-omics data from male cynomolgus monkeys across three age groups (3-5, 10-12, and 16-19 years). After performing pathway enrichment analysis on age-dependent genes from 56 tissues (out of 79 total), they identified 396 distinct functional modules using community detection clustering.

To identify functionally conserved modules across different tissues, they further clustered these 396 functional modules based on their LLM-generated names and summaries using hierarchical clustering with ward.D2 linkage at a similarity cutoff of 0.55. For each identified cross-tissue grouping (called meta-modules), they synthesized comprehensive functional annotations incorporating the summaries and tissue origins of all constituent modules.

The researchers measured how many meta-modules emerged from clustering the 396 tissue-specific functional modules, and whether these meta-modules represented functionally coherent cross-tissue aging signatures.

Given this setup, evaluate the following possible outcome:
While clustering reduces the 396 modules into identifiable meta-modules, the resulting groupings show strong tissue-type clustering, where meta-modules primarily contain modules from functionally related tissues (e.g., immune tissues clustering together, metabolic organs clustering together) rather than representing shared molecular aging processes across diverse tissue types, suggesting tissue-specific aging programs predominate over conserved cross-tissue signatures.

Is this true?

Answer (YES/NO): NO